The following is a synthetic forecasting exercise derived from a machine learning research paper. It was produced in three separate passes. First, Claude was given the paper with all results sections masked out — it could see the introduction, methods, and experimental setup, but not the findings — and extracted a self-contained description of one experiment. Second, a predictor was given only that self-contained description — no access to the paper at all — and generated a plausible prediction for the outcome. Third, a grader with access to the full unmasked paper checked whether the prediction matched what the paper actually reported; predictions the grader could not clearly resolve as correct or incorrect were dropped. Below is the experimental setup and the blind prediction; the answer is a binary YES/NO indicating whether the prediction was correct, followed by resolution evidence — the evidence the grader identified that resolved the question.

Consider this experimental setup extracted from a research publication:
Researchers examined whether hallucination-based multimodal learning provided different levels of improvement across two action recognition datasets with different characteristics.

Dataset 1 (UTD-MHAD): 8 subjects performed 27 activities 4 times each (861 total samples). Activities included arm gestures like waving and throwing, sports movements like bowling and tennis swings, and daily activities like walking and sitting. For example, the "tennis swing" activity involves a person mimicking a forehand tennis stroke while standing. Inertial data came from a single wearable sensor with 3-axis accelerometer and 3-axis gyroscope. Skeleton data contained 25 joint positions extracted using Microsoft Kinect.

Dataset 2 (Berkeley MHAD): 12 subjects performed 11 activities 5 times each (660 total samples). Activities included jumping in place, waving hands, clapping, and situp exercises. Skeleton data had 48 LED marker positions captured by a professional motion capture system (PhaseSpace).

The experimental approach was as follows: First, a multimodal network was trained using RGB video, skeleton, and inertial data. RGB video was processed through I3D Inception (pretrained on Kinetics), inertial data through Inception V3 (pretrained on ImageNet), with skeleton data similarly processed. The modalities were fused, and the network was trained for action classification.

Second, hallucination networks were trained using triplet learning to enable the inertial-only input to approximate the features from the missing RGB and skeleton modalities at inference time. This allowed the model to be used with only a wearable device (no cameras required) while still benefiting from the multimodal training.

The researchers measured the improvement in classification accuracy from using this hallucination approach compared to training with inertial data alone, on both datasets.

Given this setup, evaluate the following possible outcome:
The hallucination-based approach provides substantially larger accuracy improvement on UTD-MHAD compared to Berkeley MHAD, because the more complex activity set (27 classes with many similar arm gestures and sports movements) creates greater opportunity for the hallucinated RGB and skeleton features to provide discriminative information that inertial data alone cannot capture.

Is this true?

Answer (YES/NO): NO